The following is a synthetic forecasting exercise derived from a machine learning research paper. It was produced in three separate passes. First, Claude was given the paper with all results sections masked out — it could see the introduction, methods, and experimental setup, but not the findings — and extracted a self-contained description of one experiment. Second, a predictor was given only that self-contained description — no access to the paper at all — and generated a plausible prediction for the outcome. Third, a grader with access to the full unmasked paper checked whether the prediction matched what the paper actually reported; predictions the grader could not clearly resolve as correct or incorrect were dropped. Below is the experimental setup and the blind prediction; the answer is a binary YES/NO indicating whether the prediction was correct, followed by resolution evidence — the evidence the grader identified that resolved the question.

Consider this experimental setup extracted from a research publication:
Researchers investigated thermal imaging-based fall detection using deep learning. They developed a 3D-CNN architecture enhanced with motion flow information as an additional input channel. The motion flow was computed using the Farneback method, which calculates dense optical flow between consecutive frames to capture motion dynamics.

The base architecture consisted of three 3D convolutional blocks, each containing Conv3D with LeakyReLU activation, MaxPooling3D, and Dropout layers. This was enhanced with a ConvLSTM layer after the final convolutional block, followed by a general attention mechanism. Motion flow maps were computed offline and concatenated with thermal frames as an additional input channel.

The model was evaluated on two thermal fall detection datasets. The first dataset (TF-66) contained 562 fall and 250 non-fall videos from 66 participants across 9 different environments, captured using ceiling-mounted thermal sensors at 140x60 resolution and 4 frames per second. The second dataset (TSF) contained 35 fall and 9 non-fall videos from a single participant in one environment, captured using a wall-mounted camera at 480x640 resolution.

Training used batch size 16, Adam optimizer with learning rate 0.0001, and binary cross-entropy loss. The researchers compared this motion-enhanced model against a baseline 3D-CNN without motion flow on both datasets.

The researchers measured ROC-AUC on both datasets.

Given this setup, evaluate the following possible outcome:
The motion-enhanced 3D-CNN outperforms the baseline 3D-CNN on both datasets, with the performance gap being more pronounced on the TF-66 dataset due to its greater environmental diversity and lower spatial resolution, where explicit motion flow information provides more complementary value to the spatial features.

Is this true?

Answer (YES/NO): NO